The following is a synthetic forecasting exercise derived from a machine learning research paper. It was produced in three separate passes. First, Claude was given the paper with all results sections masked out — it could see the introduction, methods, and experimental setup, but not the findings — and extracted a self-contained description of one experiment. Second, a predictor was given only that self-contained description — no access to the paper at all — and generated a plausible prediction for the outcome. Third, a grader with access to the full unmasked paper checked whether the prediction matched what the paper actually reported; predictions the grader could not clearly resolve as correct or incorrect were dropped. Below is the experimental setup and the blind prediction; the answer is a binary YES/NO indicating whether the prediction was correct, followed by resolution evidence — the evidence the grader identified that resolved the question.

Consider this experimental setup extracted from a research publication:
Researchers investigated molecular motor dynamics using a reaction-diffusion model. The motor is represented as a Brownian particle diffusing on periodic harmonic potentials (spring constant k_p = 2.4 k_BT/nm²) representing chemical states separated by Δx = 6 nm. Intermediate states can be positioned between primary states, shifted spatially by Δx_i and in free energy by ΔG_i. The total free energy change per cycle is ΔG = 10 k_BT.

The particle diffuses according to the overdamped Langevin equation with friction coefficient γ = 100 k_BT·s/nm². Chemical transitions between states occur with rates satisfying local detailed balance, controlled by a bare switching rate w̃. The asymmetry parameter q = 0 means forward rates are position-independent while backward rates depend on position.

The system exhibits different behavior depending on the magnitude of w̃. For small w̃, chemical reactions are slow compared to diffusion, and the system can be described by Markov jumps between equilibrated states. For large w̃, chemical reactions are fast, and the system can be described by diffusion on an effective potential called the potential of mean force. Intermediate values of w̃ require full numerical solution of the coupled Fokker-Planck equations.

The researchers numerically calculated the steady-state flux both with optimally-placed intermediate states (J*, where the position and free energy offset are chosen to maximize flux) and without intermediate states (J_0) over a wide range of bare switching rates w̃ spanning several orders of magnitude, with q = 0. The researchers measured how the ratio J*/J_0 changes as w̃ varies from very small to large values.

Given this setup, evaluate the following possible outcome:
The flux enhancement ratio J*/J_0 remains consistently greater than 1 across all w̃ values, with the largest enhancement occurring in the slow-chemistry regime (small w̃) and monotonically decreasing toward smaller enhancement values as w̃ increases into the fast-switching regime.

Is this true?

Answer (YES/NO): NO